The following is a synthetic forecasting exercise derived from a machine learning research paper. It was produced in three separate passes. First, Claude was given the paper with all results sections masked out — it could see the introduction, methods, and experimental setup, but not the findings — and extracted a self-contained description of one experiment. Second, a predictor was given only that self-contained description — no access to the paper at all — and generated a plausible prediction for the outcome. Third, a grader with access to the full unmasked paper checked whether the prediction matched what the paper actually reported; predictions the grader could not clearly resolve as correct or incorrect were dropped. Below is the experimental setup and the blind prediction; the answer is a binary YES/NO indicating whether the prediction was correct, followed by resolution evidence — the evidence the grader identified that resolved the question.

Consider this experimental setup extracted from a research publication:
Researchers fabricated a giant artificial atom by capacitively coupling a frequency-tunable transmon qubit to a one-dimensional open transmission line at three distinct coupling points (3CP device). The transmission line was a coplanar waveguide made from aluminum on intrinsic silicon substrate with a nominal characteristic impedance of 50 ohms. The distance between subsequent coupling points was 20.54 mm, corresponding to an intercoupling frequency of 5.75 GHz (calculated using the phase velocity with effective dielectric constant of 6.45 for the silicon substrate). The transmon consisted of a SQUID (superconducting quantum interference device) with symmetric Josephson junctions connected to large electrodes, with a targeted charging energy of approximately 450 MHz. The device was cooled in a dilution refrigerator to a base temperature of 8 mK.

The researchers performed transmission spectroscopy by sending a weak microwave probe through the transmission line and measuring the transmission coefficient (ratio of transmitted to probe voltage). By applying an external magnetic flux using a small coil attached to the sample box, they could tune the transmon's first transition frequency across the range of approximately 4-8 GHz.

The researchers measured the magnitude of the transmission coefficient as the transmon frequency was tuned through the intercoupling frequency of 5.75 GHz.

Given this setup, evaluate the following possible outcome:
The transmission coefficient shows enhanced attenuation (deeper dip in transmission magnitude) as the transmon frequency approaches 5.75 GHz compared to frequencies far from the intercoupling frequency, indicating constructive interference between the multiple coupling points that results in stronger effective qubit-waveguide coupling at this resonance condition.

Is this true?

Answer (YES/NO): YES